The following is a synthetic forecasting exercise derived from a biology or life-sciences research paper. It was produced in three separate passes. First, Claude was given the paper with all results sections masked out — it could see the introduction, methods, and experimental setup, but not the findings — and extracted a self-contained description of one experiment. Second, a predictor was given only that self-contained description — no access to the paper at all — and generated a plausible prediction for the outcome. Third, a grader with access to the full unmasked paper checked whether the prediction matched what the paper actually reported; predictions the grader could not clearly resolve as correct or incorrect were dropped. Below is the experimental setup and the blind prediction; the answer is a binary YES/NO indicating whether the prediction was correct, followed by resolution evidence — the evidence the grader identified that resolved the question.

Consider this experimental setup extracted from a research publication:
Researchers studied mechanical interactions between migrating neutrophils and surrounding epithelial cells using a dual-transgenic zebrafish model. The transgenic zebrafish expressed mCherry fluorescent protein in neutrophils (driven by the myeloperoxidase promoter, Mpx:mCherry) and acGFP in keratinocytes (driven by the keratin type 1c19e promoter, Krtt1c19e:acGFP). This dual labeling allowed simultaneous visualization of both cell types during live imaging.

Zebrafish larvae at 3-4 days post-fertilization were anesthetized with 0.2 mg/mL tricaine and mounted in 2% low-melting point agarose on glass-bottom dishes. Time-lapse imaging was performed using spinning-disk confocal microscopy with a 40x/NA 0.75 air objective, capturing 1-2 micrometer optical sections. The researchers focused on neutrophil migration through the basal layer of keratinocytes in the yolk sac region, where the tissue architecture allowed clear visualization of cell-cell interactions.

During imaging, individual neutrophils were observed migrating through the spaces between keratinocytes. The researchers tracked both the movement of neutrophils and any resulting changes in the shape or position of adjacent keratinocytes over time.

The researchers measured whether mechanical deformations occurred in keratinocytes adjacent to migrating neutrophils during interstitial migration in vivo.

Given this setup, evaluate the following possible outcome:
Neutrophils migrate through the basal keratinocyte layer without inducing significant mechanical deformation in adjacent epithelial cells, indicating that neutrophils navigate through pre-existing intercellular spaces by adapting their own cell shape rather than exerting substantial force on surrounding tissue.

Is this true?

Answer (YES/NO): NO